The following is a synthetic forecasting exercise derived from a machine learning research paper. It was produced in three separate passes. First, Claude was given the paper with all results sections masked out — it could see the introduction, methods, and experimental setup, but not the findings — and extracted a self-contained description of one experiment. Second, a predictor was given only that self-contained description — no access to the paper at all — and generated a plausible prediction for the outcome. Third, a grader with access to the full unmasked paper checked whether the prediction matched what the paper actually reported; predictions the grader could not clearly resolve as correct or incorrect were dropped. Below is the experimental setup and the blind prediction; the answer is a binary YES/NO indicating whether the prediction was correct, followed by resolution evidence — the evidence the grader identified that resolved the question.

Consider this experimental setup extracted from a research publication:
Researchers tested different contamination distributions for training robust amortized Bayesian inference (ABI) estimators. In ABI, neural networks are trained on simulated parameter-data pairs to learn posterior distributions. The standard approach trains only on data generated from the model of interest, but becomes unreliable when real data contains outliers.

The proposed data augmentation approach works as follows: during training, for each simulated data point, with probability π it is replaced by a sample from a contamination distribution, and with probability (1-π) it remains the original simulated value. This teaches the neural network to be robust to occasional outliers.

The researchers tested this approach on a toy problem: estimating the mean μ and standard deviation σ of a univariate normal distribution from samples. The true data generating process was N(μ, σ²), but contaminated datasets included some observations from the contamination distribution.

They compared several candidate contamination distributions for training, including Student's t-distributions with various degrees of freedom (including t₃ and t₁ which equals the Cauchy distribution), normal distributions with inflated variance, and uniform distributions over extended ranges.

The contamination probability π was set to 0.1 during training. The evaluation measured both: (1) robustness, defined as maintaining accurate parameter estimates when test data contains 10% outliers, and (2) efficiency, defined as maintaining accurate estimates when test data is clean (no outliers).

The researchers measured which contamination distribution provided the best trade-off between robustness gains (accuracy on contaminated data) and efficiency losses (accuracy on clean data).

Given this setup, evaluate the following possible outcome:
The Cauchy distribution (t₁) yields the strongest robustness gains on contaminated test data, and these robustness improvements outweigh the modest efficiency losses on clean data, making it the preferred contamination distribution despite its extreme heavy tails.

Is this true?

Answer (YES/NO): YES